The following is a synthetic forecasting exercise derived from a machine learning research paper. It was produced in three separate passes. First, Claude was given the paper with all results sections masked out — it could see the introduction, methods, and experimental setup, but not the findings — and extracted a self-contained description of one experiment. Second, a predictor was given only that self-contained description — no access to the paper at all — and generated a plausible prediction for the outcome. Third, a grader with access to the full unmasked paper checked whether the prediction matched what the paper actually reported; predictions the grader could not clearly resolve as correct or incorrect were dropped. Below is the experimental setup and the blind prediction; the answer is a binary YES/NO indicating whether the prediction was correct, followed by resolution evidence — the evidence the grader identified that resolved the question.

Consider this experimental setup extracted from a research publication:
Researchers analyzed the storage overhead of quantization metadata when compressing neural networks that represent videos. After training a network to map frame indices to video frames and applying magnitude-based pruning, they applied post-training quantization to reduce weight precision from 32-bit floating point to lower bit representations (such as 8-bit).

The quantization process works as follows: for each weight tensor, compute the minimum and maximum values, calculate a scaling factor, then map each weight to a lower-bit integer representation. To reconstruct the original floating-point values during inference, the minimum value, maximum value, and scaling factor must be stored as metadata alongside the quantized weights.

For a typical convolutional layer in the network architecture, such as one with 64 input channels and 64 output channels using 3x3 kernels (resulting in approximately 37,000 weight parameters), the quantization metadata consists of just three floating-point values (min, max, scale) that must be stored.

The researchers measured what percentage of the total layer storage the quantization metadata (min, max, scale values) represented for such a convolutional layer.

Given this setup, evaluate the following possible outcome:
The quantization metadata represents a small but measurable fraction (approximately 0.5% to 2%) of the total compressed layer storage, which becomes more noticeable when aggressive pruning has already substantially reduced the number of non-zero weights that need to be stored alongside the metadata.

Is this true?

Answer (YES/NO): NO